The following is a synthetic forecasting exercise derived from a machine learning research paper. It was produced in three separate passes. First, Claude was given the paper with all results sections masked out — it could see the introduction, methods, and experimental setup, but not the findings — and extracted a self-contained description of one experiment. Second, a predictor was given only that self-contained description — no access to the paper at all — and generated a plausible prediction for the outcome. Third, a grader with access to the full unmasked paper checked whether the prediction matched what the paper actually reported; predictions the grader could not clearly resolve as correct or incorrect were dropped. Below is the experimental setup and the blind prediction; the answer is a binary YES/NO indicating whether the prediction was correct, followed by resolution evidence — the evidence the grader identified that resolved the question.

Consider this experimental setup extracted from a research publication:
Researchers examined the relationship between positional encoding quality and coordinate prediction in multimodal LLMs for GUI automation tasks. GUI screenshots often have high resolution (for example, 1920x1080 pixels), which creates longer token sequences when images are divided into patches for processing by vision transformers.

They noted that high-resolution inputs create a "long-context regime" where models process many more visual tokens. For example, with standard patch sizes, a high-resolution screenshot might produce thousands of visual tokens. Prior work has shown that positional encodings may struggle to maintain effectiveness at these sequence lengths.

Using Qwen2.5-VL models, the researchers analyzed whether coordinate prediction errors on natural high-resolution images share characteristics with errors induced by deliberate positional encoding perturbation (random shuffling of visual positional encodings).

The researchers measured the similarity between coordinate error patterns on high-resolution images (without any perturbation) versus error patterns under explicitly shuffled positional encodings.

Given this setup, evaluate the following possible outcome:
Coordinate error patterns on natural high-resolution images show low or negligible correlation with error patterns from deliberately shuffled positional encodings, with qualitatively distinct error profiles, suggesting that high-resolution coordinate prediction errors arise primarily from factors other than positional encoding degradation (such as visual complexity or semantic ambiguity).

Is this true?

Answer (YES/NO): NO